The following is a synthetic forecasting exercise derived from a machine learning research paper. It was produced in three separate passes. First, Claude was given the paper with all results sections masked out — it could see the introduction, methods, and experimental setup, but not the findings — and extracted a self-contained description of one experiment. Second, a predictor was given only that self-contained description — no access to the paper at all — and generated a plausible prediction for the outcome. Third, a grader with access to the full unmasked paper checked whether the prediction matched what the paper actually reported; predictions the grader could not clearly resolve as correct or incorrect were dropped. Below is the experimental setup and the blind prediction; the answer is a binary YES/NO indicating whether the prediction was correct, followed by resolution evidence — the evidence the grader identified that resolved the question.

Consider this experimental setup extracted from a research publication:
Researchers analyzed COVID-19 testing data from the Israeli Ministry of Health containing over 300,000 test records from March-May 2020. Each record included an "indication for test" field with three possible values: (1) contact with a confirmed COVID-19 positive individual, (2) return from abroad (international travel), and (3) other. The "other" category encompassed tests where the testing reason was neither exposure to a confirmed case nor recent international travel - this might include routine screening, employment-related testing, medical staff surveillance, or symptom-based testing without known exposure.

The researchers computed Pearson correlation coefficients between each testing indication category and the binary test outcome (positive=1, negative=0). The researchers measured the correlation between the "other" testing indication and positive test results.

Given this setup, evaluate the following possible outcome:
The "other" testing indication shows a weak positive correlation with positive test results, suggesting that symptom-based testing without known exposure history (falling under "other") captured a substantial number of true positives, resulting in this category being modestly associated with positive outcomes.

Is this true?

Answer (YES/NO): NO